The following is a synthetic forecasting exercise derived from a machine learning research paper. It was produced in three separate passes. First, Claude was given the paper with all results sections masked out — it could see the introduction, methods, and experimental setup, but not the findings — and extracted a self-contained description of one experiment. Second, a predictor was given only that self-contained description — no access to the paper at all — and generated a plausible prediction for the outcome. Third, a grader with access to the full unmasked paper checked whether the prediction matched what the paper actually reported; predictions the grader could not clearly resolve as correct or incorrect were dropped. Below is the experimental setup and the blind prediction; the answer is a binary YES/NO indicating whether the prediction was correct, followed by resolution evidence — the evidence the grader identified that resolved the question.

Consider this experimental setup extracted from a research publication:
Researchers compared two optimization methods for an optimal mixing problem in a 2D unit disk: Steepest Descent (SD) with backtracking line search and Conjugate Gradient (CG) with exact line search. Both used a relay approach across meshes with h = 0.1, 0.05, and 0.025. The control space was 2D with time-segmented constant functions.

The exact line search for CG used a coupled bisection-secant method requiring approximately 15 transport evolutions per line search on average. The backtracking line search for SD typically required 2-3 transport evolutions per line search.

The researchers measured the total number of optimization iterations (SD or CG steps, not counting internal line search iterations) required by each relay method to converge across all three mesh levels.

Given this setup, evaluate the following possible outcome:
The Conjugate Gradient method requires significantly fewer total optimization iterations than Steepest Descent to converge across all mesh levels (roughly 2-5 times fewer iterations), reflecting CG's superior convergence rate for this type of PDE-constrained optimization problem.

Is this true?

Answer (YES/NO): NO